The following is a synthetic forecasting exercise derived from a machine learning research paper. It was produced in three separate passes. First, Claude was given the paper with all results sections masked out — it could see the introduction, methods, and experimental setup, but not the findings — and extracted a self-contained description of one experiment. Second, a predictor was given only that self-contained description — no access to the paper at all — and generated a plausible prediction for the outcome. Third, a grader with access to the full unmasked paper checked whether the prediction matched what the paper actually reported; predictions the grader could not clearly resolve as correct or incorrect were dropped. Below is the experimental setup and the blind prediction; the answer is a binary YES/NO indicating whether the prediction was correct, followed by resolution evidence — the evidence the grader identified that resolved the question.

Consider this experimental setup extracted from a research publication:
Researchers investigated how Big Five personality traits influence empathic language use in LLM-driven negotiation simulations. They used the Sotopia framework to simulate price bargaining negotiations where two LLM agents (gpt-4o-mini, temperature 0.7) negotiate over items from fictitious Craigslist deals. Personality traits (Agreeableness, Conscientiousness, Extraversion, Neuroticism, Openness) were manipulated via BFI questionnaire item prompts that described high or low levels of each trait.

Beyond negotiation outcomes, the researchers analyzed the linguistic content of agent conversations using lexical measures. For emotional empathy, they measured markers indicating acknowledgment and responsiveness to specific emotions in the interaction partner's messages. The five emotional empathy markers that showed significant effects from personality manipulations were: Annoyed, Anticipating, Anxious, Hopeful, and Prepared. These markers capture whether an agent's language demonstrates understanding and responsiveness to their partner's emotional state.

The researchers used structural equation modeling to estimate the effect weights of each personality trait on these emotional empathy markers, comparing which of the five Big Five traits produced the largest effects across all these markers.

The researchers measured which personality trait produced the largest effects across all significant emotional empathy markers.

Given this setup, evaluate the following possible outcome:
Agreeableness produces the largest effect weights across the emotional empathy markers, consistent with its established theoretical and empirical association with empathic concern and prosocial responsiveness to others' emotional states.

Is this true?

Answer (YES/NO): NO